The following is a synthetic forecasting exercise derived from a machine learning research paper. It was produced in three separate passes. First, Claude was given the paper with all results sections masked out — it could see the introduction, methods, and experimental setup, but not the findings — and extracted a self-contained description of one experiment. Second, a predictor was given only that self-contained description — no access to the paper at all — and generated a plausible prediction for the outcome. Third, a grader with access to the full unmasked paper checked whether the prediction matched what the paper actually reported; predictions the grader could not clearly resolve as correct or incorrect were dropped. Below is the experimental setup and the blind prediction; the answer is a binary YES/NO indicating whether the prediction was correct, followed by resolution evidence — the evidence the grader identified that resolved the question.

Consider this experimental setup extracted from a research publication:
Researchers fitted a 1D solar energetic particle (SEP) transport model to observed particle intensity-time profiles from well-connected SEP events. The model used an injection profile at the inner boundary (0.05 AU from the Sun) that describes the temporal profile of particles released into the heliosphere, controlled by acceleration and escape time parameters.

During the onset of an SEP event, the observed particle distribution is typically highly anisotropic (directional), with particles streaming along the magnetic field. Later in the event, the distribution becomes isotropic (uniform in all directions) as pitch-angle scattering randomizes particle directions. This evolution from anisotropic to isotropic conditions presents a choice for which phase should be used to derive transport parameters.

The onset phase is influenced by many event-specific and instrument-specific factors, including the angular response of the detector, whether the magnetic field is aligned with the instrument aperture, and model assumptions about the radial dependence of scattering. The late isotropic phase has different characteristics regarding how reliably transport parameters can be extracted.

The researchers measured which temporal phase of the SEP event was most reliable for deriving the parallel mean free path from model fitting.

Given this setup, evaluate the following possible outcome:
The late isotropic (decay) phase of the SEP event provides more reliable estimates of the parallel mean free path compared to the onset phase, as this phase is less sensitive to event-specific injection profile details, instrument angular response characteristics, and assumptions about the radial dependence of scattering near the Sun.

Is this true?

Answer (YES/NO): YES